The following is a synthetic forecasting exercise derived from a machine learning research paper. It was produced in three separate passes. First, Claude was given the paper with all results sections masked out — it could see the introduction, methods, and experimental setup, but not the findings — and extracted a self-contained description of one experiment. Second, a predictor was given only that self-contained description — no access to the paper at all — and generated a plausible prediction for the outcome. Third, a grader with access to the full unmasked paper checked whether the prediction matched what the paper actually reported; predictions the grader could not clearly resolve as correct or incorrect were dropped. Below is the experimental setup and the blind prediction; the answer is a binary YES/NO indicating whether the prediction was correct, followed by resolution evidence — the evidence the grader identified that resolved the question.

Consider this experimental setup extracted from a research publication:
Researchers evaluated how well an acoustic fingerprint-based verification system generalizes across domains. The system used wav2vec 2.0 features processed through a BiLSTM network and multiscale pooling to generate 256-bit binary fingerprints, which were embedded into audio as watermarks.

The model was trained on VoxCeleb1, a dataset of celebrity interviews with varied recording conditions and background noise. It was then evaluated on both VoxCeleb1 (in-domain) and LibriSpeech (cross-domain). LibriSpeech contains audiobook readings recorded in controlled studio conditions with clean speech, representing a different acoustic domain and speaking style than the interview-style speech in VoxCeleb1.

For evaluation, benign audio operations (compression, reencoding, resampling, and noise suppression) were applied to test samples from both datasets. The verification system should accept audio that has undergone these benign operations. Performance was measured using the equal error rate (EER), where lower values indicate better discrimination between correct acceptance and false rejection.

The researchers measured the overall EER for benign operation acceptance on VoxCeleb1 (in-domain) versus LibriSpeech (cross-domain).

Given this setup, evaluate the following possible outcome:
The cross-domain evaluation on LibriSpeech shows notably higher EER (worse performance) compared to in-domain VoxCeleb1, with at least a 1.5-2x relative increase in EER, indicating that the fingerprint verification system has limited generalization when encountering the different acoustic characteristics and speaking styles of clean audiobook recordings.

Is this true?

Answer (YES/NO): NO